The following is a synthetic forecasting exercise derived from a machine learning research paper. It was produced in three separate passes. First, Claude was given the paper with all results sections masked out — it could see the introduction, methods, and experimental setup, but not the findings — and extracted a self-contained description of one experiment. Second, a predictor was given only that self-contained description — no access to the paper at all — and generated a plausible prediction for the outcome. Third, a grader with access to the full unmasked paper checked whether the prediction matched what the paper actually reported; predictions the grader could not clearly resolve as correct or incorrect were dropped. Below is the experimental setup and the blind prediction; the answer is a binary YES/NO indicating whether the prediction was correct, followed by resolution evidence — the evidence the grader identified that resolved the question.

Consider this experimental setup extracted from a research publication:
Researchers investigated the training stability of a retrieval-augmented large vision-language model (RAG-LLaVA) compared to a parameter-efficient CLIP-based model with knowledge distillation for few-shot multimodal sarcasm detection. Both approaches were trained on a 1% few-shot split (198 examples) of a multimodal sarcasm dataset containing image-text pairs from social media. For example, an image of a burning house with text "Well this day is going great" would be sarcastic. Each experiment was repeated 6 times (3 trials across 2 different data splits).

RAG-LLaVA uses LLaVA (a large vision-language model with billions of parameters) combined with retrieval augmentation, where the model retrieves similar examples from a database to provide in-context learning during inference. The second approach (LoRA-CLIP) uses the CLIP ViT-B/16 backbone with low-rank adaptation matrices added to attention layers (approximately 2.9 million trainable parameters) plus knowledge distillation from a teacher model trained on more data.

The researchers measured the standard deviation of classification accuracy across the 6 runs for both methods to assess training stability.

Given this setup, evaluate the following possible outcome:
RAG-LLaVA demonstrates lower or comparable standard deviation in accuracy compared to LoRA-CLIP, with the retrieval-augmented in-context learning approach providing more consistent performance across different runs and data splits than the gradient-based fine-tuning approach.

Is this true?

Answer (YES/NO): NO